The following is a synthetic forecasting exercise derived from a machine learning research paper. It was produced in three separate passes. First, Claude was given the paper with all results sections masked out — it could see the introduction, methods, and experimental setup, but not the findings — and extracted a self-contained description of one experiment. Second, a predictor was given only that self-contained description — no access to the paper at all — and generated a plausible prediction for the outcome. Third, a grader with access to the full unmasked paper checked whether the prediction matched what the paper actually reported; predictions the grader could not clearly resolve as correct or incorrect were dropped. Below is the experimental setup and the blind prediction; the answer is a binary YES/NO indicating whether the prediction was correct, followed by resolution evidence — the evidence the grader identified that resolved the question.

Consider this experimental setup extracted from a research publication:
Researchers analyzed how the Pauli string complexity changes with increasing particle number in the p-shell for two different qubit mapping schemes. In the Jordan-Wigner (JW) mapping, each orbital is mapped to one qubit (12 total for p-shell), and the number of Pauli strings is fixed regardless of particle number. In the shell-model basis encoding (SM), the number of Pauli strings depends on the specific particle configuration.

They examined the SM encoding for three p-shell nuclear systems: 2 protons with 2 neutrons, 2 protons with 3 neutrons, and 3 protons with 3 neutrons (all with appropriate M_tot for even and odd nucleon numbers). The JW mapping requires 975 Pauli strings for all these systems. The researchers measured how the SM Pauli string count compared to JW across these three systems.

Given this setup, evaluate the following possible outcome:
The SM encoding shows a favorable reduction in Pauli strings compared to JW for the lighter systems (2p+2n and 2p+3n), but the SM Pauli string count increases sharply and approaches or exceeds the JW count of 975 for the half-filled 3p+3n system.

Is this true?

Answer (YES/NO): NO